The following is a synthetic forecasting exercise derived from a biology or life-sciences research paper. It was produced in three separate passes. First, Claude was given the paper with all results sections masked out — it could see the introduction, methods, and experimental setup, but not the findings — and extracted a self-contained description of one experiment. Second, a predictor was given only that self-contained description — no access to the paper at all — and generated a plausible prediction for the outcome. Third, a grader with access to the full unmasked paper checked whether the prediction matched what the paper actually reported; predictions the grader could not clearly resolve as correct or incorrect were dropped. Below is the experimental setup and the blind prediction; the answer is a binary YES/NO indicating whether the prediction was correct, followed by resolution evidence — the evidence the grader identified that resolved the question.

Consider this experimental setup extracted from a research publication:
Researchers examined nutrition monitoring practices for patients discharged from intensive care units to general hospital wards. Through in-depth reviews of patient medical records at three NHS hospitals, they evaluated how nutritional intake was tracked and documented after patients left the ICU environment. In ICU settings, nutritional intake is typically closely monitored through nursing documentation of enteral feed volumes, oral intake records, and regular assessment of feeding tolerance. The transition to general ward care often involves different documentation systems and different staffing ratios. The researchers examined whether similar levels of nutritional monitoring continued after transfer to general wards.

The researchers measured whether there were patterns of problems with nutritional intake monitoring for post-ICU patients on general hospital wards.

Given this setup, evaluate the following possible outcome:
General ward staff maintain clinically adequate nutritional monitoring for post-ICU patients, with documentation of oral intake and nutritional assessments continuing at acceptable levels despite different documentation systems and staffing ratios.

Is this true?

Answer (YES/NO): NO